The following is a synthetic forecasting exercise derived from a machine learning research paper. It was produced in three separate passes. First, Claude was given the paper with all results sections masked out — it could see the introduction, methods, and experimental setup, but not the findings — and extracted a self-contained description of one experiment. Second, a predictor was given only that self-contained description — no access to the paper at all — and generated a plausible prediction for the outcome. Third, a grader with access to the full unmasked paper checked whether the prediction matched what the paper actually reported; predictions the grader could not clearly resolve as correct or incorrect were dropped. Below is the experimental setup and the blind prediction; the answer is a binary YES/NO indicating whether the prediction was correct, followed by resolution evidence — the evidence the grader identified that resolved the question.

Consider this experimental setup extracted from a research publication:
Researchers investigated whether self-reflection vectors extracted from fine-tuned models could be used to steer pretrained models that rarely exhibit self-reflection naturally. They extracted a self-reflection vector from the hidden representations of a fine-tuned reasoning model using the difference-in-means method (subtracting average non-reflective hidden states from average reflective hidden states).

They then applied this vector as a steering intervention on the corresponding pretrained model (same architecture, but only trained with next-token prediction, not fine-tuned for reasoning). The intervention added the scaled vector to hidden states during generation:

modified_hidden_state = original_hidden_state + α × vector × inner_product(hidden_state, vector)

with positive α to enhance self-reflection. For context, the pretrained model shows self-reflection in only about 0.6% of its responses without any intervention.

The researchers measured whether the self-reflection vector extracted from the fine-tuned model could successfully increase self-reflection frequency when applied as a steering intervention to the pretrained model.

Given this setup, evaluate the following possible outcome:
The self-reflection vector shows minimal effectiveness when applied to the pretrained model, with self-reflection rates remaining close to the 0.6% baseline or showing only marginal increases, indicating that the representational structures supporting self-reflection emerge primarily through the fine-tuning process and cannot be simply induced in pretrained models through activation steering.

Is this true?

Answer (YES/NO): NO